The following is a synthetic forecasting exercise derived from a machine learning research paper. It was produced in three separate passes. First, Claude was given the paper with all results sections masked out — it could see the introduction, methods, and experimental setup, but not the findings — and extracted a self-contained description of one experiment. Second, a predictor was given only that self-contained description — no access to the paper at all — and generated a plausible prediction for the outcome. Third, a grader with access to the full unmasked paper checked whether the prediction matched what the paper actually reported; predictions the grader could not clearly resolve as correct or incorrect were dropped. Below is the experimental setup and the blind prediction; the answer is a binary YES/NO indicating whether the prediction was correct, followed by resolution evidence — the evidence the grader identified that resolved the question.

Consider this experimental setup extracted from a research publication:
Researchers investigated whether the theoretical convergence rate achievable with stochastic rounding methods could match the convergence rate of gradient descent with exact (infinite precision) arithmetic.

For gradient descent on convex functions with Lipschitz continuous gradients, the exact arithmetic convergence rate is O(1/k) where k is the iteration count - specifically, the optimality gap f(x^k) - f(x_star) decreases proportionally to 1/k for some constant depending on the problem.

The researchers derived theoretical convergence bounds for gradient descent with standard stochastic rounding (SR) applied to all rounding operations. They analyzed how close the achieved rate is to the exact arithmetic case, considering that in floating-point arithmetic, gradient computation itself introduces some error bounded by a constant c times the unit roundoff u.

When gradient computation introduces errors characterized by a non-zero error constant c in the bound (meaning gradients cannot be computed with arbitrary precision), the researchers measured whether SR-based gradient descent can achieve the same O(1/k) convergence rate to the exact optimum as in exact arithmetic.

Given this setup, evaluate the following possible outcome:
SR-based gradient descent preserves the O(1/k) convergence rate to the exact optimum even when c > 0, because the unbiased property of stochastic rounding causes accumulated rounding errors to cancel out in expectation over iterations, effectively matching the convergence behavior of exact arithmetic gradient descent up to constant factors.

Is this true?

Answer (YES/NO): NO